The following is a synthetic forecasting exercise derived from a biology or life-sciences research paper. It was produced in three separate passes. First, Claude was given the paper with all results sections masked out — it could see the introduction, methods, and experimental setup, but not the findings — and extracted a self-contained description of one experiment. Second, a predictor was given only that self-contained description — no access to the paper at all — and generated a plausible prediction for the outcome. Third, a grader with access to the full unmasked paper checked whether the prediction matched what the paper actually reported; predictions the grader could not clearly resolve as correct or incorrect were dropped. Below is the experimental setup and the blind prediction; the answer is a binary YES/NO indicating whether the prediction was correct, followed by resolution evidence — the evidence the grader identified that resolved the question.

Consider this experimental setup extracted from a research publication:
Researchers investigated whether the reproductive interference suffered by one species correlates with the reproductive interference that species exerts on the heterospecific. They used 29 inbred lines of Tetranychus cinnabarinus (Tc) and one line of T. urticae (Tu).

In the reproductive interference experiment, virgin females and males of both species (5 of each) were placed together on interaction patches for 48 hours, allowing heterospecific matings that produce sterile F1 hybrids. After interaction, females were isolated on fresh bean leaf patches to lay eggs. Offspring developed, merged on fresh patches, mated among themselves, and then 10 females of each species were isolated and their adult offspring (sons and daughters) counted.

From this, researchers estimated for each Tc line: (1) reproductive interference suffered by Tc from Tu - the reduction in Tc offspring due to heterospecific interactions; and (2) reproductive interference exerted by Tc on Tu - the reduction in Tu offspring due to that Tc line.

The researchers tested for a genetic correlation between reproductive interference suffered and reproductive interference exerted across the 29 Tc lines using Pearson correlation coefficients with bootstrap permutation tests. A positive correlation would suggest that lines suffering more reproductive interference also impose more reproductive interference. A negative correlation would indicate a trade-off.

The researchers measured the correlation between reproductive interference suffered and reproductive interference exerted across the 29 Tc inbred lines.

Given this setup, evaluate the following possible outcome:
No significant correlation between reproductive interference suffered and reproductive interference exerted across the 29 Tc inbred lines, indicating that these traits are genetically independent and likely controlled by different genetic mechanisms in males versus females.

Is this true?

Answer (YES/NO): YES